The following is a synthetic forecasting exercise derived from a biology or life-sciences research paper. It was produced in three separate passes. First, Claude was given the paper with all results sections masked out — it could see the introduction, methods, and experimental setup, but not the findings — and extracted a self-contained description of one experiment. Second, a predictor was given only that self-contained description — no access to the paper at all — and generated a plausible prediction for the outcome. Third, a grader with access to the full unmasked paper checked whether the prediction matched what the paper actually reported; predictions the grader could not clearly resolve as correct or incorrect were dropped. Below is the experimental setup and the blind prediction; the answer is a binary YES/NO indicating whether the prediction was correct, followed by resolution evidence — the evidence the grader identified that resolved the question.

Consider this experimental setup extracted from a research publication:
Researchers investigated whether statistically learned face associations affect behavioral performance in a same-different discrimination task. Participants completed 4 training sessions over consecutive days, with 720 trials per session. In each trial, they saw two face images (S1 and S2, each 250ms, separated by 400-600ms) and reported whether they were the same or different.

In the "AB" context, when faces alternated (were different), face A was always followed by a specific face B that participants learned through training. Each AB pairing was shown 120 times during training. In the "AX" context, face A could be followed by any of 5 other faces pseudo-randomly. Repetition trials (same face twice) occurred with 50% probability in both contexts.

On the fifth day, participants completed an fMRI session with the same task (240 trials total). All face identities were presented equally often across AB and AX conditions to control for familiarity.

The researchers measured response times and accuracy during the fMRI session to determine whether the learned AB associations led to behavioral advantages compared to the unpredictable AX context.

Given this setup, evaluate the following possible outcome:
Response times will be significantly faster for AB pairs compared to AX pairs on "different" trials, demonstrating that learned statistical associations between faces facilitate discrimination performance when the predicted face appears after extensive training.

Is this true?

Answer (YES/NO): NO